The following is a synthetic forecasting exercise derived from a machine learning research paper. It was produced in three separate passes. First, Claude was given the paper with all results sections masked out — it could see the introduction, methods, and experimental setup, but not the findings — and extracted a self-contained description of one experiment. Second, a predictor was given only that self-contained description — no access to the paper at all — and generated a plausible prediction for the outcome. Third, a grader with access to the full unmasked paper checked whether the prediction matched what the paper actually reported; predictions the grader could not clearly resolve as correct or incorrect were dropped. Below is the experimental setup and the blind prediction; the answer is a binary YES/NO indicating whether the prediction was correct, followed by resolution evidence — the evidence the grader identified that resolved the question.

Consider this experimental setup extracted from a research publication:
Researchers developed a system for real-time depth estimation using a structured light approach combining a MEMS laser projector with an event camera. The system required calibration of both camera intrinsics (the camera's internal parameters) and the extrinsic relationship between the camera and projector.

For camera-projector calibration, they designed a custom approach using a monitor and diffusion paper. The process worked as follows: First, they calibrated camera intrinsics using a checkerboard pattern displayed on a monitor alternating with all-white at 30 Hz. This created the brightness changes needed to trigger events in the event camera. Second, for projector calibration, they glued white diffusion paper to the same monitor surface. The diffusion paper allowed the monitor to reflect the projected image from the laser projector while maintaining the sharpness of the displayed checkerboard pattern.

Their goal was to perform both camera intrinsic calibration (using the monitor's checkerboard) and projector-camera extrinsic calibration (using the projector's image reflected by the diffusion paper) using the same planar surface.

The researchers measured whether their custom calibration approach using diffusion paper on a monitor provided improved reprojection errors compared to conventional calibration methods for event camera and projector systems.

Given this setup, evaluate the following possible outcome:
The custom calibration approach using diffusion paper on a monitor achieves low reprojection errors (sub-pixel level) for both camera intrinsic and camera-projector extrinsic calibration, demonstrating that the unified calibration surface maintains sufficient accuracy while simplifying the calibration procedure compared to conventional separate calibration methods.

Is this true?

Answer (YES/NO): NO